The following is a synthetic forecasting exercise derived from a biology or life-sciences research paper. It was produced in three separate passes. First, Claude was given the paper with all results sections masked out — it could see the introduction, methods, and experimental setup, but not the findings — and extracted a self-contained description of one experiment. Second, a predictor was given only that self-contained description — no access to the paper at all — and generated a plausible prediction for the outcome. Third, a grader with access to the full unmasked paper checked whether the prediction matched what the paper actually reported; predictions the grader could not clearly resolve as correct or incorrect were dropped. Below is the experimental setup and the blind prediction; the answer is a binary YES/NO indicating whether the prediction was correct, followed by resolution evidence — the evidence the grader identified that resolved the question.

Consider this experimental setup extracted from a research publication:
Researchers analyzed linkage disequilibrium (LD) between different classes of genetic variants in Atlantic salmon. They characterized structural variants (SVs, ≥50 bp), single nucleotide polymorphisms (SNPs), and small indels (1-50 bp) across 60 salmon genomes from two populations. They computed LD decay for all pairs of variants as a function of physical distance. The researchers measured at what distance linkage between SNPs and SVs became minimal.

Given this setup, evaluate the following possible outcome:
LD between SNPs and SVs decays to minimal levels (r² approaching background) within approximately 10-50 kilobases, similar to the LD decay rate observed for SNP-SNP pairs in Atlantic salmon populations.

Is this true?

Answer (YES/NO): NO